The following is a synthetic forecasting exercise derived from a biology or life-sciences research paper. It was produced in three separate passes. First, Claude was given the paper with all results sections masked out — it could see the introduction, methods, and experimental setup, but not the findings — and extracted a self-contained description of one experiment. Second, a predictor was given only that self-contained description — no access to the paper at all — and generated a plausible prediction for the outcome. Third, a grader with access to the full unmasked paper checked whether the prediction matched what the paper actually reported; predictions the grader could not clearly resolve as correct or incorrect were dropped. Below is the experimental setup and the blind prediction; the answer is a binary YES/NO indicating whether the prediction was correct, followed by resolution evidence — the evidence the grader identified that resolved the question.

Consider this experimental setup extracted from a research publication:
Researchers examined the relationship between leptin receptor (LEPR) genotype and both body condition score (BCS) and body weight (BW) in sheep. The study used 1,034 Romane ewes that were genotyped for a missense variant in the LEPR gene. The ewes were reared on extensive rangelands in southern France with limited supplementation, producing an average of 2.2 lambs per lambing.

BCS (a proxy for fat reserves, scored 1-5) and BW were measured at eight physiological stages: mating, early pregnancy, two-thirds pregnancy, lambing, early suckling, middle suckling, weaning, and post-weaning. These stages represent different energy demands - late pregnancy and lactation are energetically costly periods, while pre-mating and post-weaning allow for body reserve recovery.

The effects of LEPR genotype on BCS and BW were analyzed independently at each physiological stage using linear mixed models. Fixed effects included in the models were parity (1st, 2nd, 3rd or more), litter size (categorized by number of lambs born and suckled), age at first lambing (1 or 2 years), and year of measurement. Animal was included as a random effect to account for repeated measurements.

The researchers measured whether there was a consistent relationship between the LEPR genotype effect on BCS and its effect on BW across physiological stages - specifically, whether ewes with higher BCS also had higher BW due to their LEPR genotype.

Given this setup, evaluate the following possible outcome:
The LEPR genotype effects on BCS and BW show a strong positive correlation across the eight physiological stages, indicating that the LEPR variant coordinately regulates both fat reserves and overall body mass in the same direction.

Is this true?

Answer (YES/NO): NO